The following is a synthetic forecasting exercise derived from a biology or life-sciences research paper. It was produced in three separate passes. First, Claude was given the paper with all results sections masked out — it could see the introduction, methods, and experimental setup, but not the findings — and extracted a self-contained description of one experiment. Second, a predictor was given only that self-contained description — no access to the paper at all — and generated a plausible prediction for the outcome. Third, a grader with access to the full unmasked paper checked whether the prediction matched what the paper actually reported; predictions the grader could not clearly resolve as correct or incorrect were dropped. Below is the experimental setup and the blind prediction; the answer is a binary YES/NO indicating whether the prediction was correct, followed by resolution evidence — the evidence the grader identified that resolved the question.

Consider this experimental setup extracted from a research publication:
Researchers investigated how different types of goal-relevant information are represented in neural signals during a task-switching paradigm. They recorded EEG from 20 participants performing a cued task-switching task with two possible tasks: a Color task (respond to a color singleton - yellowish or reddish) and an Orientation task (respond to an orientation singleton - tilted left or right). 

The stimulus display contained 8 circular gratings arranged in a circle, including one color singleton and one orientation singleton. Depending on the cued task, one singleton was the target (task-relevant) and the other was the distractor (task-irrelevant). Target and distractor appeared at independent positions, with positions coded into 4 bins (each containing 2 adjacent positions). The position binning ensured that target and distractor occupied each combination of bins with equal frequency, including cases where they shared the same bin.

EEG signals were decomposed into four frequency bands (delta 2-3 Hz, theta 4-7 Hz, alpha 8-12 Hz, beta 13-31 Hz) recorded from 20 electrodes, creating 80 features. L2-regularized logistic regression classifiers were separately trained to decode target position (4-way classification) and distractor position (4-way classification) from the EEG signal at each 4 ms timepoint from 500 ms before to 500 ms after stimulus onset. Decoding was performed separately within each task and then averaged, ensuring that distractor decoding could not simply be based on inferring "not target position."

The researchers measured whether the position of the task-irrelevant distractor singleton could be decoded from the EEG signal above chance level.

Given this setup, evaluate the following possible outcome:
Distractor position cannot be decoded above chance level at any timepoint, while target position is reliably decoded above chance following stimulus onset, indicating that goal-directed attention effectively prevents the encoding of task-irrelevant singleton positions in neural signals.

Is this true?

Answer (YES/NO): NO